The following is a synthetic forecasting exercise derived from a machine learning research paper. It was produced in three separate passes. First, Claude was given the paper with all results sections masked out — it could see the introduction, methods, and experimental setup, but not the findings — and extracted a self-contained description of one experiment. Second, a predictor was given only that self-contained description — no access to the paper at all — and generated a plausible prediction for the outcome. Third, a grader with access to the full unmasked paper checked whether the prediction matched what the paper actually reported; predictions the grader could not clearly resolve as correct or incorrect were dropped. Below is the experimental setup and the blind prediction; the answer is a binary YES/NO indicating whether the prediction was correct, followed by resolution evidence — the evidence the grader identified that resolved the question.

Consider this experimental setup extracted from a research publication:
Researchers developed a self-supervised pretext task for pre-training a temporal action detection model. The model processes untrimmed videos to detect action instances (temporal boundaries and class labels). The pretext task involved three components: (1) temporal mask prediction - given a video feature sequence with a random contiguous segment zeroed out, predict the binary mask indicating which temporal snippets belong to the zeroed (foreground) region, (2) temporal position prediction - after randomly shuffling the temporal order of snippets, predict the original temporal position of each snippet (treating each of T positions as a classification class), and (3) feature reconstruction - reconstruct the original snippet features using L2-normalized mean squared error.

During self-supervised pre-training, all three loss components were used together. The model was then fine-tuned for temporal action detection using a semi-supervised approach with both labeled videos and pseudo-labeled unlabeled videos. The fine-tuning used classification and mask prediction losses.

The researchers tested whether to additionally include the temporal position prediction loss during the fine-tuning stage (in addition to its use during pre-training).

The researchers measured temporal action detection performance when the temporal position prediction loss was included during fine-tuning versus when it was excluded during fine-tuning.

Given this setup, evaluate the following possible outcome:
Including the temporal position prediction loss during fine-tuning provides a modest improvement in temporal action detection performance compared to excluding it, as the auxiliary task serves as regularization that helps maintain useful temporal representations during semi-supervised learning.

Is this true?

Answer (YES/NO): NO